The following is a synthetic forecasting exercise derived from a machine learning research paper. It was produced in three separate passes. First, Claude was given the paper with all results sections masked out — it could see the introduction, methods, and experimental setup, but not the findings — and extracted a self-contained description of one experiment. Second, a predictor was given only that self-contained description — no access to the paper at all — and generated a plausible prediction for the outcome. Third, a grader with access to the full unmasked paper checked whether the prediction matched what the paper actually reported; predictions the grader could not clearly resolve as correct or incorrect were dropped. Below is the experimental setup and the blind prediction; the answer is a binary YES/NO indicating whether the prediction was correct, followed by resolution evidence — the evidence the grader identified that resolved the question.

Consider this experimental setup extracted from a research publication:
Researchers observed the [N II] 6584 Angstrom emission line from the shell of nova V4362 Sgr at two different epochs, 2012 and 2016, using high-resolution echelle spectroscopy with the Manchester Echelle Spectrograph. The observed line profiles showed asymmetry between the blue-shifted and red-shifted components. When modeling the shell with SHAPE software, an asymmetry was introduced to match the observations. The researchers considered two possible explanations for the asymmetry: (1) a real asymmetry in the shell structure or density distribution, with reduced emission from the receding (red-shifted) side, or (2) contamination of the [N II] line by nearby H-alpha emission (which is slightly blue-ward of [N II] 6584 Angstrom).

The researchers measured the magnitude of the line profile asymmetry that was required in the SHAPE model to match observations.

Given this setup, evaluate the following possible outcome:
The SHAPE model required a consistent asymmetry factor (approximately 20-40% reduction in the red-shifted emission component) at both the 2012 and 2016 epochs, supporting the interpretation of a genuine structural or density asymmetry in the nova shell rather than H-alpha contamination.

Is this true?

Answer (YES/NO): NO